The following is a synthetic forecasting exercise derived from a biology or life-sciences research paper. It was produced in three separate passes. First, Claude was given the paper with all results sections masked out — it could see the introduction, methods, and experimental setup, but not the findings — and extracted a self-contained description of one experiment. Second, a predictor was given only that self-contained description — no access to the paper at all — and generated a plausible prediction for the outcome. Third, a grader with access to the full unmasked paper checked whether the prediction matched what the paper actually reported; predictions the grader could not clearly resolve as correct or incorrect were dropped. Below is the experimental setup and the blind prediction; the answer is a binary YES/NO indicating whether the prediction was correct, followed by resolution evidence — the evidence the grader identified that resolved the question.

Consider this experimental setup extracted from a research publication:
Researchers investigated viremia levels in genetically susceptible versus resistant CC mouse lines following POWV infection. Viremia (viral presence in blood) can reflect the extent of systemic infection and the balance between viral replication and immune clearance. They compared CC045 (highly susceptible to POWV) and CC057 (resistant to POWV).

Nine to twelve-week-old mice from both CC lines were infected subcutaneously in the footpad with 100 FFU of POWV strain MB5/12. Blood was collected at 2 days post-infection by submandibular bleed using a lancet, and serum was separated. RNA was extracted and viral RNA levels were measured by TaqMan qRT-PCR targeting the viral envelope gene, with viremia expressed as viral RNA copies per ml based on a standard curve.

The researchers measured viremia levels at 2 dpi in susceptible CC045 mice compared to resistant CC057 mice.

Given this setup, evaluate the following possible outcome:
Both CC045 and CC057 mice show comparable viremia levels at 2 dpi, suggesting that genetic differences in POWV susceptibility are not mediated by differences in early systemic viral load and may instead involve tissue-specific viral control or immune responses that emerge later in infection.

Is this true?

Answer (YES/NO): YES